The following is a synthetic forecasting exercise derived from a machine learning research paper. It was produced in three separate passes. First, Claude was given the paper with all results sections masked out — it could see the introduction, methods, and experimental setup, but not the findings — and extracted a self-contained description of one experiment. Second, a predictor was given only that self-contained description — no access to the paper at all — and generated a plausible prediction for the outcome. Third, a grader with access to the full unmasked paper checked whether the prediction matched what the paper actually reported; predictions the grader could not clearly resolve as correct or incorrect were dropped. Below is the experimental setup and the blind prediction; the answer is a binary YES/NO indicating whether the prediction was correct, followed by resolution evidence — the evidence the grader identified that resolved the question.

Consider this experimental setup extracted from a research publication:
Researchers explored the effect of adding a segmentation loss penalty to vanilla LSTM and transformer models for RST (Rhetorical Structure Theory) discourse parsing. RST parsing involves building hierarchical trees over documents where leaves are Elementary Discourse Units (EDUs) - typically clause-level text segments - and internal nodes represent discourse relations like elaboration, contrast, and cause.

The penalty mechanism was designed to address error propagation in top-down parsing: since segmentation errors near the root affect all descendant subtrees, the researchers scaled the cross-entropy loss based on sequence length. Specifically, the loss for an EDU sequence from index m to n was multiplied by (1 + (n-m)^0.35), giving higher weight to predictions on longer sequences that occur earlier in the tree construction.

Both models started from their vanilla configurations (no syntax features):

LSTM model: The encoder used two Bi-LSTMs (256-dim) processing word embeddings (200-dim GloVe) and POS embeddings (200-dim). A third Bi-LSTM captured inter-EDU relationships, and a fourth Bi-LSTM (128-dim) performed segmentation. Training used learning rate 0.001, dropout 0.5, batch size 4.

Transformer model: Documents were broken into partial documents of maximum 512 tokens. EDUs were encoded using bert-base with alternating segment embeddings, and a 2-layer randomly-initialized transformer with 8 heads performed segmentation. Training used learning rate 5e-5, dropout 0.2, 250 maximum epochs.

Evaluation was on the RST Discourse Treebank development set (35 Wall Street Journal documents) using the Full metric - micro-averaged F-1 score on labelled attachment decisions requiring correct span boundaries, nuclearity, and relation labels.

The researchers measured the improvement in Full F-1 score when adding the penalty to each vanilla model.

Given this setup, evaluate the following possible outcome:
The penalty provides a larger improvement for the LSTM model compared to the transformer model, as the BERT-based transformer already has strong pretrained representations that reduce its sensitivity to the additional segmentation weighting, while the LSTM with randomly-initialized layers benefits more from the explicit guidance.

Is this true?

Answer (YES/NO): YES